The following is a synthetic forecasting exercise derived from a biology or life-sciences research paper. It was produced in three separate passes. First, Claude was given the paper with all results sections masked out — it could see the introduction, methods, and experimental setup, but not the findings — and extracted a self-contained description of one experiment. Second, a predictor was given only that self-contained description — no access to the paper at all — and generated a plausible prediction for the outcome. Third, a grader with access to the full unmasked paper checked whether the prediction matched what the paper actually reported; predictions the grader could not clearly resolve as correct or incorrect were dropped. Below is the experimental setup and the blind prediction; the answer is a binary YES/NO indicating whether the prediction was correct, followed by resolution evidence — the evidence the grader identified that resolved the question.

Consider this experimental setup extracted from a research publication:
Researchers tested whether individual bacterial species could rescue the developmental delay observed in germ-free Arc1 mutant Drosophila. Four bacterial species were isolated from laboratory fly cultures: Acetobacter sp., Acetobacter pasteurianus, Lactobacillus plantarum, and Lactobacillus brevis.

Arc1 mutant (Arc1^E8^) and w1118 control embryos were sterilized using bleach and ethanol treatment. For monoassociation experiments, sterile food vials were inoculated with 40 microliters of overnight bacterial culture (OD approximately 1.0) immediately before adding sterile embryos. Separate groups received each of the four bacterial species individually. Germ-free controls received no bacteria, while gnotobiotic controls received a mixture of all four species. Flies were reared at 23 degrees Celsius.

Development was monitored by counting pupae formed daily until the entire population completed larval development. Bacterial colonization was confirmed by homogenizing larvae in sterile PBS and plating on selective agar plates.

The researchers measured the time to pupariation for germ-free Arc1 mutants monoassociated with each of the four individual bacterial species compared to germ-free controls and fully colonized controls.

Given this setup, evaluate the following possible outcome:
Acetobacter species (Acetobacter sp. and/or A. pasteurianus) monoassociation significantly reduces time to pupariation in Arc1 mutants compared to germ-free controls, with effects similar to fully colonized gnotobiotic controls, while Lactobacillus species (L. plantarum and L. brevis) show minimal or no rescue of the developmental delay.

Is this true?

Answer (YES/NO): NO